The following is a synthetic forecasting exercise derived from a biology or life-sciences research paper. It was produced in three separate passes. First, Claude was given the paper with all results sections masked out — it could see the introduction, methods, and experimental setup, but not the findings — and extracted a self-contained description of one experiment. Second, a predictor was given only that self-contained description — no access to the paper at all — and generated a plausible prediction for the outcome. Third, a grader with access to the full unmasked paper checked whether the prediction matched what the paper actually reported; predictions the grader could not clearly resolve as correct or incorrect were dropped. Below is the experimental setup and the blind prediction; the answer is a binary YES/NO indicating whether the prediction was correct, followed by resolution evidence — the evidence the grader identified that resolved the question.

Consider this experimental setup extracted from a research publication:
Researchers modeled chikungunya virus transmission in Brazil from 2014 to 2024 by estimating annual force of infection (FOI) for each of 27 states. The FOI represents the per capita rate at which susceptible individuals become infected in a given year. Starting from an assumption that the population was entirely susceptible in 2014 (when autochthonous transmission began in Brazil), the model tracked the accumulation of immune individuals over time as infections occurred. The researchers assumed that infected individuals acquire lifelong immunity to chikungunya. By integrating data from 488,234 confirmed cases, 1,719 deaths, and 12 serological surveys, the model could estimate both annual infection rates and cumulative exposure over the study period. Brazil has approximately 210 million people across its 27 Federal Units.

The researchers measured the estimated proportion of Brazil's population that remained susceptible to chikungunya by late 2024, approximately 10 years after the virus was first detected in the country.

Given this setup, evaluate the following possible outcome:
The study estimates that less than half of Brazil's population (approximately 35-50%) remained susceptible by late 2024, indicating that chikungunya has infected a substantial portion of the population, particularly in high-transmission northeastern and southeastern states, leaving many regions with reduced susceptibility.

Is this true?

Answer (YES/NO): NO